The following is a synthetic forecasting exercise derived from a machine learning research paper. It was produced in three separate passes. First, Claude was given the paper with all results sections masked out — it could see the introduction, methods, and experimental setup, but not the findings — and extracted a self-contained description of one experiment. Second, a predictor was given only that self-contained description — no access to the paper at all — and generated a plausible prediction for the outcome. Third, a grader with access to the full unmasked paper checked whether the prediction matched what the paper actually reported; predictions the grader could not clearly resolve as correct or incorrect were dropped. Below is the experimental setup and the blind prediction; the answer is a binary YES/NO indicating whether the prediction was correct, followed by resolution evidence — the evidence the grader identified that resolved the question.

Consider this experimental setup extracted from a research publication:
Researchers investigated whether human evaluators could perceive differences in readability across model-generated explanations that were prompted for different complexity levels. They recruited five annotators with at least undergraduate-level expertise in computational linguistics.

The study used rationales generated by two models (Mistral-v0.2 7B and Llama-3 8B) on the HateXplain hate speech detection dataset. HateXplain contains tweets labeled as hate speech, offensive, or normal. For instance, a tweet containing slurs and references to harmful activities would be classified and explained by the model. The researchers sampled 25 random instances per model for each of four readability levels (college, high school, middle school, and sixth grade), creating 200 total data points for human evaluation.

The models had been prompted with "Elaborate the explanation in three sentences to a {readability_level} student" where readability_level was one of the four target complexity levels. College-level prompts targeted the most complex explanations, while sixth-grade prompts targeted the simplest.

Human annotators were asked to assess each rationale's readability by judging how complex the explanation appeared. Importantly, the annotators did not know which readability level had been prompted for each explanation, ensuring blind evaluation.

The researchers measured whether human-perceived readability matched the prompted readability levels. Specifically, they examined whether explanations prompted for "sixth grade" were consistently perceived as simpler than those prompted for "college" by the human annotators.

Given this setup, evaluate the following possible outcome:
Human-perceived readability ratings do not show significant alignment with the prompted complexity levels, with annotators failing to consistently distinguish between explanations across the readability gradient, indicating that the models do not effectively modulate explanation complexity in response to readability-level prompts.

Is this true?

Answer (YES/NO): NO